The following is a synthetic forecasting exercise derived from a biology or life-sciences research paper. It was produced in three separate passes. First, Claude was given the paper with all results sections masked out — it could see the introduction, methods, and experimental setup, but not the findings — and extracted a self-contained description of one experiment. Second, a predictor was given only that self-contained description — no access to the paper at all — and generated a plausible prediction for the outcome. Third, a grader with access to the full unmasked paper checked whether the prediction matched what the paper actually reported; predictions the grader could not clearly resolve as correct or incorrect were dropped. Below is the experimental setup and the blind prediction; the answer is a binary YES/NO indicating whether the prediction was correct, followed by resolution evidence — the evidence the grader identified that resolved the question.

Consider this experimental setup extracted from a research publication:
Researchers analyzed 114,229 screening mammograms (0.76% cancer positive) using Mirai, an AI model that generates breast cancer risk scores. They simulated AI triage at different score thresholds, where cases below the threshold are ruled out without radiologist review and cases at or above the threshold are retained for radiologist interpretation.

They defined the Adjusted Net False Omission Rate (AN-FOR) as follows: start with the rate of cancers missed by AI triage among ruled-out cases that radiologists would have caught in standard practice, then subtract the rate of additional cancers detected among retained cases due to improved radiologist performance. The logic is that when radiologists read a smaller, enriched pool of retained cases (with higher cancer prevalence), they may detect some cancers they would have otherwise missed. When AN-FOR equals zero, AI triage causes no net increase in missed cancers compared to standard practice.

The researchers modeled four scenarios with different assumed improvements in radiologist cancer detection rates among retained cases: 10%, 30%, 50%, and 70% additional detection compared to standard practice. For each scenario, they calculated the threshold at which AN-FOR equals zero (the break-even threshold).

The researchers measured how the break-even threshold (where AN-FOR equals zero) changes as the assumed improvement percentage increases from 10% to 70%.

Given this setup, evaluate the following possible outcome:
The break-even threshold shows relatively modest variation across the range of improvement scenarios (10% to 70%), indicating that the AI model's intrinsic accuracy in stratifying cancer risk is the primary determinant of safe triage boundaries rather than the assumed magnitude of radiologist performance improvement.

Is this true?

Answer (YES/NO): NO